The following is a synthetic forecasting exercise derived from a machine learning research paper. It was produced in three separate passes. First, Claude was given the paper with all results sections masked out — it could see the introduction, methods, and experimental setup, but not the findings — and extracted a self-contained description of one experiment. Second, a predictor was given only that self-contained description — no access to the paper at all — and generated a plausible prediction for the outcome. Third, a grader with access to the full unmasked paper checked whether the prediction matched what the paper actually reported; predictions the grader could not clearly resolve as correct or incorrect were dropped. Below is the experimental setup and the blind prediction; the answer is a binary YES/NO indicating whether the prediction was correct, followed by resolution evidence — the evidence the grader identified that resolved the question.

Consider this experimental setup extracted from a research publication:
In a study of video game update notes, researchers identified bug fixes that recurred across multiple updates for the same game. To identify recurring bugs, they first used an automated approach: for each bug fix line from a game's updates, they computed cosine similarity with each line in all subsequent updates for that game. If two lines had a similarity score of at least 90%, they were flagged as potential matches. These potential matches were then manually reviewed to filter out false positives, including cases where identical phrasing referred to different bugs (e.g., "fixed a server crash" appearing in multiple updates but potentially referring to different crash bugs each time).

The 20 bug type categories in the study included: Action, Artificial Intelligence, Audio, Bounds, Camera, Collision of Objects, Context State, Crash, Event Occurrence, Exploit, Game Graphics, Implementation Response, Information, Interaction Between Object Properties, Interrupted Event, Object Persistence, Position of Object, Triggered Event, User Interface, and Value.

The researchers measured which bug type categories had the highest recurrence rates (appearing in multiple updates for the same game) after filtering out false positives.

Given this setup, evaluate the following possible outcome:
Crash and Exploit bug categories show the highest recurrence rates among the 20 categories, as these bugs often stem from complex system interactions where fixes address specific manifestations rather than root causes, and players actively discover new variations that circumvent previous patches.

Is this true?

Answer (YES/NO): NO